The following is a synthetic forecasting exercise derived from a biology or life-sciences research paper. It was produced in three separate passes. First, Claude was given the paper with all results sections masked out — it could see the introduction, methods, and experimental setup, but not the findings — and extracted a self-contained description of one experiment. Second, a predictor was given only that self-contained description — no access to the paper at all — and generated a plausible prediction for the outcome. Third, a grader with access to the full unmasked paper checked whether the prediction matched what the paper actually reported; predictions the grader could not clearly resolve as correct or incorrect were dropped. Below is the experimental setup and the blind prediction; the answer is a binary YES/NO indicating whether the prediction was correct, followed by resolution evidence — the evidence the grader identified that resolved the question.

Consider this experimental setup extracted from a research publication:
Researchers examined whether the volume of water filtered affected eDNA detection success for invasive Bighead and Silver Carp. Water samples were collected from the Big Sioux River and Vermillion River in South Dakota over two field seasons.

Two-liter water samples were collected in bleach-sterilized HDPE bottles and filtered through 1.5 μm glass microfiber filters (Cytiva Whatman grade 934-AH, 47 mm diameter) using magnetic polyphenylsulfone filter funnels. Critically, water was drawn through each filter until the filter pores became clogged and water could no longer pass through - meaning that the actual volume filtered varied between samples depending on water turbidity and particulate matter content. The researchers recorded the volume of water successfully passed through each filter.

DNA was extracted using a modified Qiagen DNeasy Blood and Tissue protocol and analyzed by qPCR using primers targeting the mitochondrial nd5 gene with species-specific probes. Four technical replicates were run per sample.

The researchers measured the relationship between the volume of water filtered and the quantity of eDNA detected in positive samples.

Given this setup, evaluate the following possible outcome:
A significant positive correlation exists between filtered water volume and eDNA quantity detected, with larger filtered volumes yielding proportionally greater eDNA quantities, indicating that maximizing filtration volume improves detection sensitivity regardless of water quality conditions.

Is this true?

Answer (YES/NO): NO